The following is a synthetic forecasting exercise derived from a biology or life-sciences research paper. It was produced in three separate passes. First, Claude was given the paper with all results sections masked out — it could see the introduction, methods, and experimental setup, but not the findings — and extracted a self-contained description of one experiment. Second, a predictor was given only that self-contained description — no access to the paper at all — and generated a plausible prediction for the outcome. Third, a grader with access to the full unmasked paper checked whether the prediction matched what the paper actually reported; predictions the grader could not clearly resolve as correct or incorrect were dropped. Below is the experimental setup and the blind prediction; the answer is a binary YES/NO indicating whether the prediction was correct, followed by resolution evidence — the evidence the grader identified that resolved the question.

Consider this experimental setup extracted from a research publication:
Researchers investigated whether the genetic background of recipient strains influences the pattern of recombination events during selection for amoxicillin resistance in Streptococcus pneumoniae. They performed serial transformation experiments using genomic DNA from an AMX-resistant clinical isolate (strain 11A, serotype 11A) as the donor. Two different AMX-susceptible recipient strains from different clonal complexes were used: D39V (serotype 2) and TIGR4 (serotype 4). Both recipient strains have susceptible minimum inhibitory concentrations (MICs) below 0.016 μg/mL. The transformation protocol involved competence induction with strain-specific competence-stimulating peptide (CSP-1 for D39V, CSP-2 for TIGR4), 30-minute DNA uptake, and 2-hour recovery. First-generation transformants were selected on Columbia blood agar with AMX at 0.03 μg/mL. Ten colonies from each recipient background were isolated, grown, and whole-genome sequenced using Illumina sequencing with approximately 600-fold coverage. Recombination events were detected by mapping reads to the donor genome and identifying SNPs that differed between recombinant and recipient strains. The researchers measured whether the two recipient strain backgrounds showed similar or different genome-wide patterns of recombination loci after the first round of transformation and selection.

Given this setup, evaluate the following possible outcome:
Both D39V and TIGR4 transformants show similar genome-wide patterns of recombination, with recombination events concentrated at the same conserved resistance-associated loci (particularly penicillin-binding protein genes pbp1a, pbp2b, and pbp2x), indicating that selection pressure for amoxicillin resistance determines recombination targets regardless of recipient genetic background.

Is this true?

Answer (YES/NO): NO